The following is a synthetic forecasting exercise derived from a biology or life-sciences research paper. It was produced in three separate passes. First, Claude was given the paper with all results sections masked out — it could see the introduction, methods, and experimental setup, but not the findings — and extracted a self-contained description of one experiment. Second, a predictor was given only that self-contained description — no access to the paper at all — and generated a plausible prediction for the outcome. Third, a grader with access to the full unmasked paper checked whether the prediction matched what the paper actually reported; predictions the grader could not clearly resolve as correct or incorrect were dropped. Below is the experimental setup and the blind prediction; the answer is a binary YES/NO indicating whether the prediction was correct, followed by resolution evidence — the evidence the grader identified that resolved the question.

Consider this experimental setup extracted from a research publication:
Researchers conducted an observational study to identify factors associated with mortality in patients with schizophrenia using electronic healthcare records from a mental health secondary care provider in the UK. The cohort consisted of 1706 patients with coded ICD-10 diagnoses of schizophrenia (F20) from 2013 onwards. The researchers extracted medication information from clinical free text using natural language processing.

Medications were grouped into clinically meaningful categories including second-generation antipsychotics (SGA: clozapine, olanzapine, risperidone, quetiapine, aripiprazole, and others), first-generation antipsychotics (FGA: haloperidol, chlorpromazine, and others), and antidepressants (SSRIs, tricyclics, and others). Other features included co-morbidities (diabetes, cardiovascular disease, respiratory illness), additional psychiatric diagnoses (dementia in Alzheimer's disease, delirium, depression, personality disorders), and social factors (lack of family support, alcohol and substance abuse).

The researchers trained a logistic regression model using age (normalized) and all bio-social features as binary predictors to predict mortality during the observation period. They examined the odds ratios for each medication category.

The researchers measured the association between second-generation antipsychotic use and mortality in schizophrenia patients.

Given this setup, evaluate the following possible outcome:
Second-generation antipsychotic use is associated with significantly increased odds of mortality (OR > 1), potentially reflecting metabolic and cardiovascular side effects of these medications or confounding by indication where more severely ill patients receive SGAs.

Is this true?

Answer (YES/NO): NO